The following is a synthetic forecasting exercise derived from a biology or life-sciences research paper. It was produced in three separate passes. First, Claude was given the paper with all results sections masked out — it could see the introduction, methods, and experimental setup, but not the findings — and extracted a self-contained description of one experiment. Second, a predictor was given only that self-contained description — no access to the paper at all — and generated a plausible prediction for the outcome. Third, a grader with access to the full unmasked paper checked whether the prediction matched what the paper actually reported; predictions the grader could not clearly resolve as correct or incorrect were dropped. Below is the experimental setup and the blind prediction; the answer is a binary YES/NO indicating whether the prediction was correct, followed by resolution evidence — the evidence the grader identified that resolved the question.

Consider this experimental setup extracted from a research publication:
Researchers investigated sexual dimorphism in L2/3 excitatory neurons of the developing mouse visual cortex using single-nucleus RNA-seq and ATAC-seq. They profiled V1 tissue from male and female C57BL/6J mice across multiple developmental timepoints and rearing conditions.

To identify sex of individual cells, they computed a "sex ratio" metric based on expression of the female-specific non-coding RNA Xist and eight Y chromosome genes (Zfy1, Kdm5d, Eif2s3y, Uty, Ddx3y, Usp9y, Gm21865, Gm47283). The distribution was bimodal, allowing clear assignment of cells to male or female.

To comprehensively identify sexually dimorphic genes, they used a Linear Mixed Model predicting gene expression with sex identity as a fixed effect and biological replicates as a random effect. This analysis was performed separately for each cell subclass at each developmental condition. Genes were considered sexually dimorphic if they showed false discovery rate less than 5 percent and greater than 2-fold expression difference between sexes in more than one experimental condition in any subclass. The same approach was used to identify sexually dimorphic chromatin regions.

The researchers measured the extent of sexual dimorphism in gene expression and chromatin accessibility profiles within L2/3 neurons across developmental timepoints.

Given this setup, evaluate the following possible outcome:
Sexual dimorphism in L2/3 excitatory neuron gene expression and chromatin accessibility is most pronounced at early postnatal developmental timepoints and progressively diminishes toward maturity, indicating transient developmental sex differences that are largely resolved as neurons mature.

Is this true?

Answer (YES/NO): NO